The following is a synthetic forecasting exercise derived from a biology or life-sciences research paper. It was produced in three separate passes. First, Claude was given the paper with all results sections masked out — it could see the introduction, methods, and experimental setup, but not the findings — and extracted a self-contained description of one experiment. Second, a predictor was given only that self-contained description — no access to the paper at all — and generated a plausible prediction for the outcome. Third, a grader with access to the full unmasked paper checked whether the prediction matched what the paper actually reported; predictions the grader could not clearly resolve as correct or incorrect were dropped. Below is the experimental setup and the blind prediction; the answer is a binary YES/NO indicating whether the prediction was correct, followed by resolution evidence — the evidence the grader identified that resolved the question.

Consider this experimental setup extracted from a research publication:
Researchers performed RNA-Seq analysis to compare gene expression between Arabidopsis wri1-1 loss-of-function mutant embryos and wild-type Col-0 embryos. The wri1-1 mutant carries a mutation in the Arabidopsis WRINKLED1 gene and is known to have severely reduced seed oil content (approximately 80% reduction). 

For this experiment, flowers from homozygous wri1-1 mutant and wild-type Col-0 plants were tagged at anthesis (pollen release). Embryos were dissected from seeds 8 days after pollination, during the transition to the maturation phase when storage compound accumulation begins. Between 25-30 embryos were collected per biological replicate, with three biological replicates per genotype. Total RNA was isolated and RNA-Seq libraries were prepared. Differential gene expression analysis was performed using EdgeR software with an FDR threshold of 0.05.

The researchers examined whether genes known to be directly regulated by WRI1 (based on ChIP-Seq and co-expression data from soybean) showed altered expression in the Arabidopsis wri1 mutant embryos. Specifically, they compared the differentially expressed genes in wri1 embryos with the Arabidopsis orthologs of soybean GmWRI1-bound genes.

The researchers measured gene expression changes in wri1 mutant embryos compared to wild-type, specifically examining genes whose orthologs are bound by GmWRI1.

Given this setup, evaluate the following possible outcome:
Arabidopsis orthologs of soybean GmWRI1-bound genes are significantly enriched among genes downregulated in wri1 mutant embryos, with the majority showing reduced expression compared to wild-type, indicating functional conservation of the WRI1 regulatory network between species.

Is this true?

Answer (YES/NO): NO